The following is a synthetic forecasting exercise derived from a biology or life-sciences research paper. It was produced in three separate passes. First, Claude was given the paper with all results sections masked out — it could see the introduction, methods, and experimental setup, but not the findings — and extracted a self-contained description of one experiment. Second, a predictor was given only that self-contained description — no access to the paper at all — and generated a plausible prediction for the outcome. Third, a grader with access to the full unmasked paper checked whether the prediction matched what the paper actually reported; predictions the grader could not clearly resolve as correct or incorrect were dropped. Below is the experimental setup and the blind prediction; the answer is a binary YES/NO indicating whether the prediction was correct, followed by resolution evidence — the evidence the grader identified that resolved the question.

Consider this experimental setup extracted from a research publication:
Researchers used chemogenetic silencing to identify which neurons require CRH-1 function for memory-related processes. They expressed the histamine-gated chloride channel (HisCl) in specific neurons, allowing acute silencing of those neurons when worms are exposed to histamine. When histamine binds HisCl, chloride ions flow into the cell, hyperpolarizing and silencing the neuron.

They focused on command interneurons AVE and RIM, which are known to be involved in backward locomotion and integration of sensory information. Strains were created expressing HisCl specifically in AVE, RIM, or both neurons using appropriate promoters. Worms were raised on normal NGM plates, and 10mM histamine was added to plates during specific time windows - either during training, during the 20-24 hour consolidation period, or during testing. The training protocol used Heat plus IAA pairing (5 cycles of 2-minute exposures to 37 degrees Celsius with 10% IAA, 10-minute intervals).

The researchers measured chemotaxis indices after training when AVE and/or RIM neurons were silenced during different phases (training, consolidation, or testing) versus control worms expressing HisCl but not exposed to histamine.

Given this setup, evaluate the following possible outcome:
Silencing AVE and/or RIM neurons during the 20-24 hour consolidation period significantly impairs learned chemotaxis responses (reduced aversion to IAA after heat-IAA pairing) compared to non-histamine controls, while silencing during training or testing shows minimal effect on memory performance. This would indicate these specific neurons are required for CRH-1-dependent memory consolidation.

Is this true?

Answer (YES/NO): NO